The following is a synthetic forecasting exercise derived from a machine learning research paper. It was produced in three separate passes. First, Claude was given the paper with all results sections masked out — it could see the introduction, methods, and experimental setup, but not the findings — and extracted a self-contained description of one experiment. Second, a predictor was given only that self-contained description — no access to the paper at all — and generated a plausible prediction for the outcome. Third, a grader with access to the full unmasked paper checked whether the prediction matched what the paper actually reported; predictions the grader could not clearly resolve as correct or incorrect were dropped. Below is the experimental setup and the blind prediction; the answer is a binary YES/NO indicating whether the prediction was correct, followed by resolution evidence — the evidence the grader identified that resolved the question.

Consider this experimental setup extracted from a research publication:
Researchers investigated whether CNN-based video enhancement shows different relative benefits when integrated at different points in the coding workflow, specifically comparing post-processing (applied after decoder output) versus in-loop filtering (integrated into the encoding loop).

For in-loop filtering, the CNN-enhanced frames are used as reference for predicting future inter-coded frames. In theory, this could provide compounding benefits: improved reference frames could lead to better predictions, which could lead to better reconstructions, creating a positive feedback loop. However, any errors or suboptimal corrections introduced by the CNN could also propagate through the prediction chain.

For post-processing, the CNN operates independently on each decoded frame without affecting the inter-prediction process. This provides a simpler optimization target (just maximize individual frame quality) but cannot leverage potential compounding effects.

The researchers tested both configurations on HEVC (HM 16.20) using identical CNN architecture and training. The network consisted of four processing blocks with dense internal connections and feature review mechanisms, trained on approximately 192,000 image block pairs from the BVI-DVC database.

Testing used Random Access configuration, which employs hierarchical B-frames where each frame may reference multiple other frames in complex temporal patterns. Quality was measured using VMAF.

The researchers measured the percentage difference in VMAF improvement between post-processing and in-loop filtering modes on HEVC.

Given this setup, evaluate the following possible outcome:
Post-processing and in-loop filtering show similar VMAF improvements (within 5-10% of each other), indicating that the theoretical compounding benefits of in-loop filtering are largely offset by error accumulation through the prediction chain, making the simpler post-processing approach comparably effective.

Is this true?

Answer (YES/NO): NO